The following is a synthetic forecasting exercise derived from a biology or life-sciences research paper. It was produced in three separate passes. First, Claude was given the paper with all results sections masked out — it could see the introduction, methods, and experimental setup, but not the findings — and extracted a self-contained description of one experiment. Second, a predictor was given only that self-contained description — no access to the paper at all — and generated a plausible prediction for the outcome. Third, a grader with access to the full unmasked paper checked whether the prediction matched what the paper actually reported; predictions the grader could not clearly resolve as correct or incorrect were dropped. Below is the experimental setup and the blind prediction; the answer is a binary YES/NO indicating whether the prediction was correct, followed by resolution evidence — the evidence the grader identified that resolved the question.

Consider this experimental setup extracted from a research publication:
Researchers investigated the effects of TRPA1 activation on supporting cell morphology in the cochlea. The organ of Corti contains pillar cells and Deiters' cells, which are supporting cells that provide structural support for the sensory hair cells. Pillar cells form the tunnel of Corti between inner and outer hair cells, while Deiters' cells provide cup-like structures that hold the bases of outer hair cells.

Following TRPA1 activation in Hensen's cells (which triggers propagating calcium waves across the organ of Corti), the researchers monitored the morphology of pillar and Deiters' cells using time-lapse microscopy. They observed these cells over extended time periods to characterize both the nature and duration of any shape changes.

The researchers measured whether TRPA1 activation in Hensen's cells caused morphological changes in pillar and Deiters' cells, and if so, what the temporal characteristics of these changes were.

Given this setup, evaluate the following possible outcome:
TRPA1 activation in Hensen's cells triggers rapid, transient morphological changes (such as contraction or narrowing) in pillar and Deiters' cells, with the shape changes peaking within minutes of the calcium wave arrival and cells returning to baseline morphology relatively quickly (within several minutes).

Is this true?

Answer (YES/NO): NO